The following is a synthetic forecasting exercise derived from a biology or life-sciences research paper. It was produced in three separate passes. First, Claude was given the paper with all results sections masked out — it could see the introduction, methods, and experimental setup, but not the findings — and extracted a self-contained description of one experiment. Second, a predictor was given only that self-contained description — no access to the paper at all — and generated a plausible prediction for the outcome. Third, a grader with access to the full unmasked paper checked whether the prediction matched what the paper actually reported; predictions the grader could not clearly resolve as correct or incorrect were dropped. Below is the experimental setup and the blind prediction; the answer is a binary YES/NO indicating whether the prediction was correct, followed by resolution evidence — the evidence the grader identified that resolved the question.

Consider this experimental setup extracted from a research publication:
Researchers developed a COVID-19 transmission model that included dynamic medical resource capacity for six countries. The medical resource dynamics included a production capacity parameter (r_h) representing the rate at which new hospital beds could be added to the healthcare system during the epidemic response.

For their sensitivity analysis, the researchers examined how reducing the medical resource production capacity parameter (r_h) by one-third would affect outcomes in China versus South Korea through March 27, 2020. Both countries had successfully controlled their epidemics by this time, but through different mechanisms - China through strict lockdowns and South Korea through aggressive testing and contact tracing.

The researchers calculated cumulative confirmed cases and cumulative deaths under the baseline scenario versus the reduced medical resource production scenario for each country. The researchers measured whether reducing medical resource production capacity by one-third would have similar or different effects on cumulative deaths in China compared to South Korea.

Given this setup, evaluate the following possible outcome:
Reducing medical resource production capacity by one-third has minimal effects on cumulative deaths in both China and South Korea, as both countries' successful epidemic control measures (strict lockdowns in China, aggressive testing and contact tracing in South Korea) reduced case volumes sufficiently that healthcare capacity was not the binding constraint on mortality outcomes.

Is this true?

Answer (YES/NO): NO